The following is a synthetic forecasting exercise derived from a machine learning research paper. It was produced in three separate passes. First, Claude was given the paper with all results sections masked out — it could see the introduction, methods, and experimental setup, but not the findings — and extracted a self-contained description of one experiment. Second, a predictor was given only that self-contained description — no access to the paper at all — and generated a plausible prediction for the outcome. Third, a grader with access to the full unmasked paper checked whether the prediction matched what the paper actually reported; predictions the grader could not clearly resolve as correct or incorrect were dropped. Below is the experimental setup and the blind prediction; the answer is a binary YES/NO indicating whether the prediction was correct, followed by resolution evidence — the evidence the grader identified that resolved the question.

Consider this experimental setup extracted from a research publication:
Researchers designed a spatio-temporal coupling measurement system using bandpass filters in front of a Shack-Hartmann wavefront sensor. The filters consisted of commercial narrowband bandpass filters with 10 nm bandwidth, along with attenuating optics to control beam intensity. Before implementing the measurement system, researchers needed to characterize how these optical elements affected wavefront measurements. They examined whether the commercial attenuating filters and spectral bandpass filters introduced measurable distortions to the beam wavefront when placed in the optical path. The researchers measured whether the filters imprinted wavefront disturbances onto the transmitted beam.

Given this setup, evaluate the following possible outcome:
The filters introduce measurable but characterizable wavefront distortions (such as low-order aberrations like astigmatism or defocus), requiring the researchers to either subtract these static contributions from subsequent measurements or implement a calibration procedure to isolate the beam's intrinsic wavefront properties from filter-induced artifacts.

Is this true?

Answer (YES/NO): YES